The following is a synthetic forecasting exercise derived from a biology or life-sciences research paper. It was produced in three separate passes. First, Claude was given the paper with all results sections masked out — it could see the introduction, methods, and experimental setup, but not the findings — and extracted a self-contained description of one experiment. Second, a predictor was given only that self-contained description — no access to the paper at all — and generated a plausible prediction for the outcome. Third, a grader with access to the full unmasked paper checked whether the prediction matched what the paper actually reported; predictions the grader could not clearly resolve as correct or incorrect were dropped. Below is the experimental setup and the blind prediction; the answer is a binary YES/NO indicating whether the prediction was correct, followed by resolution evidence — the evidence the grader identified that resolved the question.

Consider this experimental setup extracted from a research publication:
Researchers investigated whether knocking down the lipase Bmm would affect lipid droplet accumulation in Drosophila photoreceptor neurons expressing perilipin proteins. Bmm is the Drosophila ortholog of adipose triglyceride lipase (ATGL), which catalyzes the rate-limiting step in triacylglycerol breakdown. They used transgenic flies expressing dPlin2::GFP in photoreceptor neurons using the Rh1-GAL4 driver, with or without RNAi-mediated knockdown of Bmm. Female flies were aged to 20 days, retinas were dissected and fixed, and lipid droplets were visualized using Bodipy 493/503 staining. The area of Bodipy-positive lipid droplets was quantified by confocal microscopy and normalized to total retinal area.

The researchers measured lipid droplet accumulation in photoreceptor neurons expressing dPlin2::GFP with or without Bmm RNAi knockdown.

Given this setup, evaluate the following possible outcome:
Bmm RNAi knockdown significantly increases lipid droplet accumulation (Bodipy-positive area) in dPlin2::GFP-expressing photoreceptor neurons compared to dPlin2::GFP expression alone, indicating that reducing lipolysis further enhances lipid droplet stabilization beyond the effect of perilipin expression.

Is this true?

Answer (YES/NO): NO